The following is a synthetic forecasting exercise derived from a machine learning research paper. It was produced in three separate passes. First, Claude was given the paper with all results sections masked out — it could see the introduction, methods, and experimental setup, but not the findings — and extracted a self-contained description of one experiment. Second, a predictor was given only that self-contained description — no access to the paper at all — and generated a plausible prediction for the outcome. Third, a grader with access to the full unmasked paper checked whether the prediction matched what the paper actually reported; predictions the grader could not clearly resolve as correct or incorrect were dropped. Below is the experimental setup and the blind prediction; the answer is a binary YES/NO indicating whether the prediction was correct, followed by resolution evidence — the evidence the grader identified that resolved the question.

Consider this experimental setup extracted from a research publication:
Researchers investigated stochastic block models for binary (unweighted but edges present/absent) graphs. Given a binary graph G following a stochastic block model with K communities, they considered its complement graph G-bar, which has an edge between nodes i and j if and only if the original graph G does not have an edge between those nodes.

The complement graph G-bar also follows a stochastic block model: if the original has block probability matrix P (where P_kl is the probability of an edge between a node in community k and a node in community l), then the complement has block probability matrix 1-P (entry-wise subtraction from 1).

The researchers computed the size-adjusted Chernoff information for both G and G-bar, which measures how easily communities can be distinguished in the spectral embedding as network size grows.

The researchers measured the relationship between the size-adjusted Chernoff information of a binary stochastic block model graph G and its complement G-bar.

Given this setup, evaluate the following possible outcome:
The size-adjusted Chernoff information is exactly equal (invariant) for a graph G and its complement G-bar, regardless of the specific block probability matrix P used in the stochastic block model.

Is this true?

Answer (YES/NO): YES